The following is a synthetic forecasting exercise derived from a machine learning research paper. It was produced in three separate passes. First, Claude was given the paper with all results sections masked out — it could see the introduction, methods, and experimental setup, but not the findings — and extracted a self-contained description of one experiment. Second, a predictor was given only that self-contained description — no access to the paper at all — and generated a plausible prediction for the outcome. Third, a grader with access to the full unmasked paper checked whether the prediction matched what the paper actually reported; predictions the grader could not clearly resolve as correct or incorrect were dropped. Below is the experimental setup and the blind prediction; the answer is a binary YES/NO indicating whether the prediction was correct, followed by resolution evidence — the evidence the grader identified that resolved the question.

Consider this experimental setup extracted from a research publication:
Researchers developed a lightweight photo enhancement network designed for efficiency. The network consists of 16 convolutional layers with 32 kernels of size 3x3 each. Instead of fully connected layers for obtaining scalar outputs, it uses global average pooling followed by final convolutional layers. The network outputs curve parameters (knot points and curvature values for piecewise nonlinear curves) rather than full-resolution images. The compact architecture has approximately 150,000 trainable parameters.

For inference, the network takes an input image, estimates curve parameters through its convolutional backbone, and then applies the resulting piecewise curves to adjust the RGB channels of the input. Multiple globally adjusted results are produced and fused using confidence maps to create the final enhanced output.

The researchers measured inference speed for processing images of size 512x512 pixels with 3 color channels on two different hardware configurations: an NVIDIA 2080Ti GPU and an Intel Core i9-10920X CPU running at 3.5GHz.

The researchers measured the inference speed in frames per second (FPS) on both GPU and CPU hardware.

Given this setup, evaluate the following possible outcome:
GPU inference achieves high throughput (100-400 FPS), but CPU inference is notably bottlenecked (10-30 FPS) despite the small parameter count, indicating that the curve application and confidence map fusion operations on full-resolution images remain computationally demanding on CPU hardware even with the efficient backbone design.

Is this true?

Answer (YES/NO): NO